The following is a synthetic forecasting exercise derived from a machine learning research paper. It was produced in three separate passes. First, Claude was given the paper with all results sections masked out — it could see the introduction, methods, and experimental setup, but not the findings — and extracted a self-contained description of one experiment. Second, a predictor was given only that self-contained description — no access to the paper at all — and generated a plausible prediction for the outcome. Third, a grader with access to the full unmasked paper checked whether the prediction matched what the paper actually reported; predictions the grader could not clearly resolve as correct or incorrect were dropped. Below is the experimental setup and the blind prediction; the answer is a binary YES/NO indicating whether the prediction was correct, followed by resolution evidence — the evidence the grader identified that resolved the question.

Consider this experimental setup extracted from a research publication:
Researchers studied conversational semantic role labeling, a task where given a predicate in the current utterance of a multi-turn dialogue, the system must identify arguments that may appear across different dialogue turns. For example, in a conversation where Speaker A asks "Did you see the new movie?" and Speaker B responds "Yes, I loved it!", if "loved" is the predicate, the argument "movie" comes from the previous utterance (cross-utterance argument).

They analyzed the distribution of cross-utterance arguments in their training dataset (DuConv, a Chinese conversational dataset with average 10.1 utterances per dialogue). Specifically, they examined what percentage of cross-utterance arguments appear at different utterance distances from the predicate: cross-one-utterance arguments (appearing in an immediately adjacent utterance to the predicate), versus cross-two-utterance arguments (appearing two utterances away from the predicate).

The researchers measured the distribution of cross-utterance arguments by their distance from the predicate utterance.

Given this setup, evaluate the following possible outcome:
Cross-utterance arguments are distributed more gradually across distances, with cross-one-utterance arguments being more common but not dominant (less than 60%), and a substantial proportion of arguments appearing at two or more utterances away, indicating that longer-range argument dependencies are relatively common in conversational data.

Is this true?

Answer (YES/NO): NO